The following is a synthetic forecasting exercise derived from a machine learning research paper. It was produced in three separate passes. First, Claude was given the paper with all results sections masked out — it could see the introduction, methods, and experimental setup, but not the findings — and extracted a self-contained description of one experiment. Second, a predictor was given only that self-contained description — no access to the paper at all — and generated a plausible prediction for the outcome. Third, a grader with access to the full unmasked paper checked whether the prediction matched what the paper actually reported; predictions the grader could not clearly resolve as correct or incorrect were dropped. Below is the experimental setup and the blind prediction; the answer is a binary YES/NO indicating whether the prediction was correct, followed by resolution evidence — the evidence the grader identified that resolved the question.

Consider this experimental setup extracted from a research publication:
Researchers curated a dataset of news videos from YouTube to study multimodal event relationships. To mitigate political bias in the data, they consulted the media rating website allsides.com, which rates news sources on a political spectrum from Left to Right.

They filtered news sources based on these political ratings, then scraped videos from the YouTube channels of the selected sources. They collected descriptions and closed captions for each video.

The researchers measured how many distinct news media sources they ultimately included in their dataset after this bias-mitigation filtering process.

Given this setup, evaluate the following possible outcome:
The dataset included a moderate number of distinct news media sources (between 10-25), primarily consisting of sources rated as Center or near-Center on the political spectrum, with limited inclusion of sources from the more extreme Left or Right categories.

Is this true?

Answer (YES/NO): NO